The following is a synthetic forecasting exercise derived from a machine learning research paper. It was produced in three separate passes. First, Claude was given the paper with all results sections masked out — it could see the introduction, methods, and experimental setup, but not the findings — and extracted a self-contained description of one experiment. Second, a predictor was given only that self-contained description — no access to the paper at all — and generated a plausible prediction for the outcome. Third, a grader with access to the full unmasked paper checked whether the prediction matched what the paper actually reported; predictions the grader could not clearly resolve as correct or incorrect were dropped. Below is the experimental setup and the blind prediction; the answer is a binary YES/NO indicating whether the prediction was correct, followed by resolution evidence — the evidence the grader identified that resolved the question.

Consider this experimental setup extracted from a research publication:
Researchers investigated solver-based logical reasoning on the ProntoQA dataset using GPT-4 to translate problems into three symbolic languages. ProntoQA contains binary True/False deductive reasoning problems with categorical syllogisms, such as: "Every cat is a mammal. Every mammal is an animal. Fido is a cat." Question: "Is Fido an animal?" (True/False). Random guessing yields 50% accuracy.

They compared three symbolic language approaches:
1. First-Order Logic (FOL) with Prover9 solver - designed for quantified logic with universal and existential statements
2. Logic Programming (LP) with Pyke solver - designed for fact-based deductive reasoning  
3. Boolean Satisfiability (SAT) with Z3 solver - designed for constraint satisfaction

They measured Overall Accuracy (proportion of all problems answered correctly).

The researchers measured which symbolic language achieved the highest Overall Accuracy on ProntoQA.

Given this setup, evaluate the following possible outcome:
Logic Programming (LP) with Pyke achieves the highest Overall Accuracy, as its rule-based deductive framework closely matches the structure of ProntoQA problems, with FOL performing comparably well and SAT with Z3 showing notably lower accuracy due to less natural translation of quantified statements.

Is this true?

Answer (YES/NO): NO